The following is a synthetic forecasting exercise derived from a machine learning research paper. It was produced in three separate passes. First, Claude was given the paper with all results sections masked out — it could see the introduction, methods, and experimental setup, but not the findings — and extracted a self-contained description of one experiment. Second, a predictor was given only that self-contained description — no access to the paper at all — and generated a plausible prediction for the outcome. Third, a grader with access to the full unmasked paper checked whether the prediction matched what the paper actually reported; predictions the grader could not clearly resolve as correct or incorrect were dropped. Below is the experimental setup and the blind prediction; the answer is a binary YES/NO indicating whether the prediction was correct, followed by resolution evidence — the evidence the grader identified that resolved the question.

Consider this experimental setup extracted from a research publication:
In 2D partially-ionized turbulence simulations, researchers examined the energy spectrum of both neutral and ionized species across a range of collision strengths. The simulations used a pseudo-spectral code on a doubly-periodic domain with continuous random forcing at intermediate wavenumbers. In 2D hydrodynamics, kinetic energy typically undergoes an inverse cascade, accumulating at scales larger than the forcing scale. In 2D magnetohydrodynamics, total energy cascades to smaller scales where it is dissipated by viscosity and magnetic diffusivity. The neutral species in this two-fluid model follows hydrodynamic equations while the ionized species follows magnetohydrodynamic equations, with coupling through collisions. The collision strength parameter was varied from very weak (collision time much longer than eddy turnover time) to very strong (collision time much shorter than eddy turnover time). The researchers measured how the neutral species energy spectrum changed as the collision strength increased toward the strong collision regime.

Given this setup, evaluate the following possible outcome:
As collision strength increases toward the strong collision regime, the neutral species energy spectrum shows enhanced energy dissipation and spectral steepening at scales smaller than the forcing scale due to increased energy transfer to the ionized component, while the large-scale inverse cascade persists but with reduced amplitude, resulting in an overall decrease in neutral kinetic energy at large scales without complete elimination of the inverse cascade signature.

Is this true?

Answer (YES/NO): NO